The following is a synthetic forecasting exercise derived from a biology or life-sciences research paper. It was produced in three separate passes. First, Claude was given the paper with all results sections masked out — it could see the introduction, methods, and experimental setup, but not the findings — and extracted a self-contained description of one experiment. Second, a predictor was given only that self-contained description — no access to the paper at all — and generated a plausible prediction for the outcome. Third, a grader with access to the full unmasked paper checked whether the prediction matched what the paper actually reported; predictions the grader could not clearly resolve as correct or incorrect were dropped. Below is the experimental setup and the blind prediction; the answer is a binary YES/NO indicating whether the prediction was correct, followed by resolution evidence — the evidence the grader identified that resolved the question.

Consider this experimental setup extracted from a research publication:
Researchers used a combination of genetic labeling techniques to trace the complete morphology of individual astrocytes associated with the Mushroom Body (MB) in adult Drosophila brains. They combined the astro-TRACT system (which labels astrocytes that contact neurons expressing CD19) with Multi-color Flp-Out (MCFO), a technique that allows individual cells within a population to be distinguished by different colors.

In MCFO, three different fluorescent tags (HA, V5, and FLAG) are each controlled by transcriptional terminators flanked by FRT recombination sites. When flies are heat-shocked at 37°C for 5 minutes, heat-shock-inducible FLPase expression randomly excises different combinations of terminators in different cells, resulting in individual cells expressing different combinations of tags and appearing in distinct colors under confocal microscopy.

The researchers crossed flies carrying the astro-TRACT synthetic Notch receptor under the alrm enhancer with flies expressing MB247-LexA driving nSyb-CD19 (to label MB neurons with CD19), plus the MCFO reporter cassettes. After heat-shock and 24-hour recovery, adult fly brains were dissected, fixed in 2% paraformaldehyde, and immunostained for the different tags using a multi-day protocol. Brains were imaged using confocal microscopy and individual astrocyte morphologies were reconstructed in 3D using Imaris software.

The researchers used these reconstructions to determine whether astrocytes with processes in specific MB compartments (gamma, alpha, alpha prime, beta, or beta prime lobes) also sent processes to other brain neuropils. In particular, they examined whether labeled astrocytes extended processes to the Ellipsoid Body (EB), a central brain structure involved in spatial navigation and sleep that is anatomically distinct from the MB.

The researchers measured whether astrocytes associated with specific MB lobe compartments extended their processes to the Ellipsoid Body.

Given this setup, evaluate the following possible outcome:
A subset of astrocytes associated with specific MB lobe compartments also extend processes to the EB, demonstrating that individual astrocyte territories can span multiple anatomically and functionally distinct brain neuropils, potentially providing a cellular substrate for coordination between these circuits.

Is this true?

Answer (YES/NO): YES